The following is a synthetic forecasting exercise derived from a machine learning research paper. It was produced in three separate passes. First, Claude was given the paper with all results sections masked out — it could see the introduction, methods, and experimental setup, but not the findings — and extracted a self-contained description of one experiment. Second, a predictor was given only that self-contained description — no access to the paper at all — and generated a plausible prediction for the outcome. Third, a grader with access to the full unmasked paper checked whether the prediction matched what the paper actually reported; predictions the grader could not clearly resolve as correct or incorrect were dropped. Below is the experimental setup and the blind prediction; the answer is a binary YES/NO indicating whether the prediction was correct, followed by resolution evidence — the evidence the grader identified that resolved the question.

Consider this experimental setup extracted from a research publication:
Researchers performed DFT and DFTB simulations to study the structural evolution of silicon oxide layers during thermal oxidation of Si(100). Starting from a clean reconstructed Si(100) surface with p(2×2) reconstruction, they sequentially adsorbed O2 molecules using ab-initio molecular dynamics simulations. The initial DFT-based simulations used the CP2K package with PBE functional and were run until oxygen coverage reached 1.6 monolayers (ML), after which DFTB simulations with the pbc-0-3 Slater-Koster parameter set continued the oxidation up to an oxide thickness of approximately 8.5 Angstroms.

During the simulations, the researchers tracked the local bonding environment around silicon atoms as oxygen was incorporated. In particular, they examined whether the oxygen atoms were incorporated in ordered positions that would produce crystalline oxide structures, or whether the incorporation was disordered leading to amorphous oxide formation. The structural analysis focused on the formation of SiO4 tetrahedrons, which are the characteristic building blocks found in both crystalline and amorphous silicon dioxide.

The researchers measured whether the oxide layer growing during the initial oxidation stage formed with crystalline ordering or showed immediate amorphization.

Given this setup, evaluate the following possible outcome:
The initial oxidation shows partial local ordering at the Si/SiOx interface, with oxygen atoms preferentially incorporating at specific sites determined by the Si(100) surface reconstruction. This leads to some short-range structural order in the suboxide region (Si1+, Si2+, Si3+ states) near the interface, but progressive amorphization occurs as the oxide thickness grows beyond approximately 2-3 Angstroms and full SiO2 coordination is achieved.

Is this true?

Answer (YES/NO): NO